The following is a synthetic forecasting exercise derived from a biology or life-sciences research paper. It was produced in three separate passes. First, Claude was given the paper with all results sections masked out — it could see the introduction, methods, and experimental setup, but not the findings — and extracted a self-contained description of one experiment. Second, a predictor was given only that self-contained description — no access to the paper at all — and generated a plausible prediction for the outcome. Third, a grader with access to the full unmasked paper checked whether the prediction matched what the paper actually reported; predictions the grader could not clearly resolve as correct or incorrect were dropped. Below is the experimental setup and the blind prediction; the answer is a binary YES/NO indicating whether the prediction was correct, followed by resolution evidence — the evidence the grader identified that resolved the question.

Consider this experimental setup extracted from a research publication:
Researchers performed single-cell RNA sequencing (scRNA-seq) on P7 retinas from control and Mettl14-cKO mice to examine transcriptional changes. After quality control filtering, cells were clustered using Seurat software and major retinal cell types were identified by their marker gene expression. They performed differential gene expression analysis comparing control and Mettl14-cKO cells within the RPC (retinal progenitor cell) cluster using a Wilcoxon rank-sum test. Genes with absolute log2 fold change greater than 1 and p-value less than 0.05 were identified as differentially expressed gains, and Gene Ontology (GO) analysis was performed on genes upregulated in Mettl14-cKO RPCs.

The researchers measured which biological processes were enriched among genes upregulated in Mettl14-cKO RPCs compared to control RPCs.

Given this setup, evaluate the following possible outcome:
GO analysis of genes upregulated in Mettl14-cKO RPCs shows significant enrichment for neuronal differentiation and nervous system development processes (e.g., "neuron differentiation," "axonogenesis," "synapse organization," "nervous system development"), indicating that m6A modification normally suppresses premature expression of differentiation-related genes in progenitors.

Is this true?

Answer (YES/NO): NO